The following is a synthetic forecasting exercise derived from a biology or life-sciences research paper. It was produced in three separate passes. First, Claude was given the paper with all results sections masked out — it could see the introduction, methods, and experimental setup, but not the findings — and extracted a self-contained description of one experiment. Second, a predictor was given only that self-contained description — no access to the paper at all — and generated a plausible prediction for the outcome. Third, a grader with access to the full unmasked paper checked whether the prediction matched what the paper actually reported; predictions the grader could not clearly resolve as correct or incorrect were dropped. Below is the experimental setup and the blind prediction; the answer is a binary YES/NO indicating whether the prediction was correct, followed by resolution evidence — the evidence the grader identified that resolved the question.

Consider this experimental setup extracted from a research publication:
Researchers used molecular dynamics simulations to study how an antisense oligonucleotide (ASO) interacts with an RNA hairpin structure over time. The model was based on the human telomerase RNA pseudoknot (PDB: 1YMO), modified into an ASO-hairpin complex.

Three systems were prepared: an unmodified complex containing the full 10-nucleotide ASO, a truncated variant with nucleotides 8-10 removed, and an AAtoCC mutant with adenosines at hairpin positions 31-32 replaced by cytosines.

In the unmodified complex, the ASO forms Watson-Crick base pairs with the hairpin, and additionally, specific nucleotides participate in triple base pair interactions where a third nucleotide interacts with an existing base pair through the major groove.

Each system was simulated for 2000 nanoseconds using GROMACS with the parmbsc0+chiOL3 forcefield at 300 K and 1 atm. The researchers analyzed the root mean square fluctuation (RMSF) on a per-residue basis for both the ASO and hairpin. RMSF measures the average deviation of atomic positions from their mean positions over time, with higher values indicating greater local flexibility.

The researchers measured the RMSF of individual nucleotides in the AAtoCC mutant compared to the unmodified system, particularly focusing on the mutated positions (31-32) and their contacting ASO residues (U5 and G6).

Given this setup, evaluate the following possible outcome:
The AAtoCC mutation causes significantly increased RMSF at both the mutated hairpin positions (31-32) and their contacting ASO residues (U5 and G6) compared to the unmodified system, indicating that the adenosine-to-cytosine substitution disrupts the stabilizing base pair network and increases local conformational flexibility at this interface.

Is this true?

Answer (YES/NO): NO